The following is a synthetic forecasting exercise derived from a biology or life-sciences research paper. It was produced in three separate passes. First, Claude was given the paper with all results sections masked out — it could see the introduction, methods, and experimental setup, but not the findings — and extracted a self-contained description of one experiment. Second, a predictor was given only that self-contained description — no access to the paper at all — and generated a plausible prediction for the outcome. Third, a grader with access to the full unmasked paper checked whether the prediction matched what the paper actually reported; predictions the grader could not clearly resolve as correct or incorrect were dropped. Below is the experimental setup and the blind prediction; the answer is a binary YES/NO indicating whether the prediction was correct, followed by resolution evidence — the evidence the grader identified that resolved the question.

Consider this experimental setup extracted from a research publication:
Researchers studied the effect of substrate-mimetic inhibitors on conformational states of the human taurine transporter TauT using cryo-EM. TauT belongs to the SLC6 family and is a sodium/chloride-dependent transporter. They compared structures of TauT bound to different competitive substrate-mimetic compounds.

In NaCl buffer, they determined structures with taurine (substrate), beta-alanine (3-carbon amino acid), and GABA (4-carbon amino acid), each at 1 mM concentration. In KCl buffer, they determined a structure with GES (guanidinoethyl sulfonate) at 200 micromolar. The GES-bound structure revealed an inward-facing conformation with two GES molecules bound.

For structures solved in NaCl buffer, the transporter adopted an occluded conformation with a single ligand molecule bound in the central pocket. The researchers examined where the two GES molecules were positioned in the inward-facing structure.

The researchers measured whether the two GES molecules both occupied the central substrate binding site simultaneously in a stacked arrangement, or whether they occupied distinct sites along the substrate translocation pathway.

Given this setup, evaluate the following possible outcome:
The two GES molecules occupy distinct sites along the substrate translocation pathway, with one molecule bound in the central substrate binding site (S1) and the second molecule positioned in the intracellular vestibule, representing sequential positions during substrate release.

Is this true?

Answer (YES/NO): NO